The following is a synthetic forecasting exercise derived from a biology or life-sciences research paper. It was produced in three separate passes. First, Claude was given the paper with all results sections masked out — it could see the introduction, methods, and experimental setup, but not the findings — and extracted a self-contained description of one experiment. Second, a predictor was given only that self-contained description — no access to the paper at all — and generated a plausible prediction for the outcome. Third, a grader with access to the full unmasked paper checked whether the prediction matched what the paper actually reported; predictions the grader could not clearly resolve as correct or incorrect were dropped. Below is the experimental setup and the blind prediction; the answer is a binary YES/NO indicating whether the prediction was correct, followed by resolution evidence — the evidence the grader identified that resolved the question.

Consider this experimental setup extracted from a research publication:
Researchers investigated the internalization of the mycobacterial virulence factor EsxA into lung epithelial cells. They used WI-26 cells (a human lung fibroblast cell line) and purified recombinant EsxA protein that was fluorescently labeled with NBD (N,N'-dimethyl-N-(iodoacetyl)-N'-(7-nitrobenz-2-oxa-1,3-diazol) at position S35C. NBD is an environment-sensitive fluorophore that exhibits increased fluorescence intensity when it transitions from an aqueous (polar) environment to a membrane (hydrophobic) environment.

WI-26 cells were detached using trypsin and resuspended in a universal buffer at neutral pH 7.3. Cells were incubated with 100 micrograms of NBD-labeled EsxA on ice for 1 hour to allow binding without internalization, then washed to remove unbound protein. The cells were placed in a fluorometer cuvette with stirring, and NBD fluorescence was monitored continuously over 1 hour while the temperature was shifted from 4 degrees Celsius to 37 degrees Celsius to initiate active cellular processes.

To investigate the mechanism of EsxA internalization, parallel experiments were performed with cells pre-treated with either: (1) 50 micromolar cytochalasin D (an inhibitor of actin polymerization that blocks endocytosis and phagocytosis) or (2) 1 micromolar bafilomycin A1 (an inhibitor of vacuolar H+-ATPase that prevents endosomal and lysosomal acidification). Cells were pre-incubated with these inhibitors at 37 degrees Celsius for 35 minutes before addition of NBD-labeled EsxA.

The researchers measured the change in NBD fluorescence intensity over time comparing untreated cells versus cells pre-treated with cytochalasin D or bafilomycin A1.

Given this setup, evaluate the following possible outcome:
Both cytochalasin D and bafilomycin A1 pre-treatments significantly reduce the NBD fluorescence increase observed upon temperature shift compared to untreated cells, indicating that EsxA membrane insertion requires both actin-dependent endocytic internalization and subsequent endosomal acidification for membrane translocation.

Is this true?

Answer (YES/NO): YES